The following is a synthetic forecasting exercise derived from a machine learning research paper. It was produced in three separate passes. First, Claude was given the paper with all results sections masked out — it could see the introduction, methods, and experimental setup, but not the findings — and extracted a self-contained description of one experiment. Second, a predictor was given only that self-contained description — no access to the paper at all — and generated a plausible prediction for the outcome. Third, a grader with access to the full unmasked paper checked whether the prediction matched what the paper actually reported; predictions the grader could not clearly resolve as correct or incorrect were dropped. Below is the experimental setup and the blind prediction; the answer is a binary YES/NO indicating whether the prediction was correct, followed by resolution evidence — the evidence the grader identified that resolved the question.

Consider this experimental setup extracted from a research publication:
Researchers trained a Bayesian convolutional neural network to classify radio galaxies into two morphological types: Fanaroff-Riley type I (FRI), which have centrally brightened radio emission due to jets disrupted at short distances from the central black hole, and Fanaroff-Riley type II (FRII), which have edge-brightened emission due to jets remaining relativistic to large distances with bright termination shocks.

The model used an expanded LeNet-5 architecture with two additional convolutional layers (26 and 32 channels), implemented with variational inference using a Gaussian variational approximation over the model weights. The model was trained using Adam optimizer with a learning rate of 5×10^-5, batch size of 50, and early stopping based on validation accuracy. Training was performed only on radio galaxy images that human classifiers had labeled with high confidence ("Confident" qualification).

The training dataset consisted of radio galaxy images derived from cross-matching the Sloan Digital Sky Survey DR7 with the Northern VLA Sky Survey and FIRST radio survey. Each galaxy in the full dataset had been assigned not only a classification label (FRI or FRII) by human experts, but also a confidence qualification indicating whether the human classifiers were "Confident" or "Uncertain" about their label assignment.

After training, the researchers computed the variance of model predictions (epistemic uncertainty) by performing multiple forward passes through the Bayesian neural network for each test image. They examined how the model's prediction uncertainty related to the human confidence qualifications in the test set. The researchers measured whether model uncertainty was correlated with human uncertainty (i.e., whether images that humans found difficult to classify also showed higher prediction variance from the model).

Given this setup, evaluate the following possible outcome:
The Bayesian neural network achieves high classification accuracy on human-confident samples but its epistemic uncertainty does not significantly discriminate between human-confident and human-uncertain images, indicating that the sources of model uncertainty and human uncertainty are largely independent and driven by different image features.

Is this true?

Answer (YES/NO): NO